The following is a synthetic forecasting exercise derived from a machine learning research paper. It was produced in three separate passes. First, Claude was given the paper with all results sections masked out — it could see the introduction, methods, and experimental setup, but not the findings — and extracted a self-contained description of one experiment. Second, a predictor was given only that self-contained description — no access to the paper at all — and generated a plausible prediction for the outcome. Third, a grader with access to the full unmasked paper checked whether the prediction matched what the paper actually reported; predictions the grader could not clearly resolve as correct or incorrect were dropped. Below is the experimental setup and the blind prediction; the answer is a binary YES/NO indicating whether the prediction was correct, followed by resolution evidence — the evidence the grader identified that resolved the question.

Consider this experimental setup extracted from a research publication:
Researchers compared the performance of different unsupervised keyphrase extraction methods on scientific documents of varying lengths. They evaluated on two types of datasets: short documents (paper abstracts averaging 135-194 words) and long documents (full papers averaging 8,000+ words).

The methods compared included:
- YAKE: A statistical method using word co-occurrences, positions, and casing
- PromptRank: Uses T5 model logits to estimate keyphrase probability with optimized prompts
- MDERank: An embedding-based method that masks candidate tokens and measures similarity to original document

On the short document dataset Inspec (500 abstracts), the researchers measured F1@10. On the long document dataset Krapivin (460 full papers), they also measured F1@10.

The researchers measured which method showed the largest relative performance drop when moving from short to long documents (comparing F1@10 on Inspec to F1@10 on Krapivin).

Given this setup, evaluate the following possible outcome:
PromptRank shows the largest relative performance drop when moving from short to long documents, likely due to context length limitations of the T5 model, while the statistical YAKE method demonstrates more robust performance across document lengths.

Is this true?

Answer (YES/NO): NO